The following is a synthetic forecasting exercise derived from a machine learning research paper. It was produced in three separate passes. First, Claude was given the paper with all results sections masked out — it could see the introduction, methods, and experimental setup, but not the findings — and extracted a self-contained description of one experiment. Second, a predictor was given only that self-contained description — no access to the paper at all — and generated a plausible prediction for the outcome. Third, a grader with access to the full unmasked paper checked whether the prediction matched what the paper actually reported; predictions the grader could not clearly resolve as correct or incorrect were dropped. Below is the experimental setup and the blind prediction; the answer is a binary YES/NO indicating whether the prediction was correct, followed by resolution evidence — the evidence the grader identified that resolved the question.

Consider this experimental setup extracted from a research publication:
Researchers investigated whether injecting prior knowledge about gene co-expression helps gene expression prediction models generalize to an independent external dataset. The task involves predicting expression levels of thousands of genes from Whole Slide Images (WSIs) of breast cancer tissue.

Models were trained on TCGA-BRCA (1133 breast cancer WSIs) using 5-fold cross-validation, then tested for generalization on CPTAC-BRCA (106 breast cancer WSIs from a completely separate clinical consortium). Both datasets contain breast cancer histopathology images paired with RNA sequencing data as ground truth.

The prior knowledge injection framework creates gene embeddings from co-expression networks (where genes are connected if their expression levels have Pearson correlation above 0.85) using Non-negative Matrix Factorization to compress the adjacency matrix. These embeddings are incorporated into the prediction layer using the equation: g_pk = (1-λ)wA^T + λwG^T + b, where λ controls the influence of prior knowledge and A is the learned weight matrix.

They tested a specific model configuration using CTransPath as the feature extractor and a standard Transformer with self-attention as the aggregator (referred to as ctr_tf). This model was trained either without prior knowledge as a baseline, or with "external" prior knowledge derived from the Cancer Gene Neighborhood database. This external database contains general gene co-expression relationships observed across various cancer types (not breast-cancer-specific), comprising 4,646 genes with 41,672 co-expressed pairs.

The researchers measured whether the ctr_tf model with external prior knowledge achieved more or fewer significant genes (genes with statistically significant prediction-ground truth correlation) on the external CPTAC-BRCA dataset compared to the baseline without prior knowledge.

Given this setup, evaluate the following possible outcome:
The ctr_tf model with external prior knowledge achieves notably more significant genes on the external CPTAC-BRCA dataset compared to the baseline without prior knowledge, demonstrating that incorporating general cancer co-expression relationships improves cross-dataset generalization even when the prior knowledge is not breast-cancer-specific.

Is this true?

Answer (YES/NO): NO